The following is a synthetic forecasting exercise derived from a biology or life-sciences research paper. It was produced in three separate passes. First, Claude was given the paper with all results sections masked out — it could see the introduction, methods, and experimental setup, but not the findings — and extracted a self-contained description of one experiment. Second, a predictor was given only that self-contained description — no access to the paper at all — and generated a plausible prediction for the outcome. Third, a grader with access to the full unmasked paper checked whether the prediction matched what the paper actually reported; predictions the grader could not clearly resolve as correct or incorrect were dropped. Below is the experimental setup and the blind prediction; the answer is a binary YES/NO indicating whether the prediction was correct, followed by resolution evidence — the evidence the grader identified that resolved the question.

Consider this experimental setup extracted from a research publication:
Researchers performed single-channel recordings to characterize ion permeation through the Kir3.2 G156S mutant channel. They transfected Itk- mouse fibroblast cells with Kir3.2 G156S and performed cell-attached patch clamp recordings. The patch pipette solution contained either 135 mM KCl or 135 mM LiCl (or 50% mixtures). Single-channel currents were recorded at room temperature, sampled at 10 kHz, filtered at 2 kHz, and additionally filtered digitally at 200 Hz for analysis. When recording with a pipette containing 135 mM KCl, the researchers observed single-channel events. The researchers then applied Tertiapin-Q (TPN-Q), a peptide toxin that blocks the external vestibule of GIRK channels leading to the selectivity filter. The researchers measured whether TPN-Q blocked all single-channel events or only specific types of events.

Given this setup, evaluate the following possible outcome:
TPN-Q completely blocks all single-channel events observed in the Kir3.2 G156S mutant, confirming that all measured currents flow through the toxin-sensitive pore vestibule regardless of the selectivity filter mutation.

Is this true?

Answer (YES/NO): NO